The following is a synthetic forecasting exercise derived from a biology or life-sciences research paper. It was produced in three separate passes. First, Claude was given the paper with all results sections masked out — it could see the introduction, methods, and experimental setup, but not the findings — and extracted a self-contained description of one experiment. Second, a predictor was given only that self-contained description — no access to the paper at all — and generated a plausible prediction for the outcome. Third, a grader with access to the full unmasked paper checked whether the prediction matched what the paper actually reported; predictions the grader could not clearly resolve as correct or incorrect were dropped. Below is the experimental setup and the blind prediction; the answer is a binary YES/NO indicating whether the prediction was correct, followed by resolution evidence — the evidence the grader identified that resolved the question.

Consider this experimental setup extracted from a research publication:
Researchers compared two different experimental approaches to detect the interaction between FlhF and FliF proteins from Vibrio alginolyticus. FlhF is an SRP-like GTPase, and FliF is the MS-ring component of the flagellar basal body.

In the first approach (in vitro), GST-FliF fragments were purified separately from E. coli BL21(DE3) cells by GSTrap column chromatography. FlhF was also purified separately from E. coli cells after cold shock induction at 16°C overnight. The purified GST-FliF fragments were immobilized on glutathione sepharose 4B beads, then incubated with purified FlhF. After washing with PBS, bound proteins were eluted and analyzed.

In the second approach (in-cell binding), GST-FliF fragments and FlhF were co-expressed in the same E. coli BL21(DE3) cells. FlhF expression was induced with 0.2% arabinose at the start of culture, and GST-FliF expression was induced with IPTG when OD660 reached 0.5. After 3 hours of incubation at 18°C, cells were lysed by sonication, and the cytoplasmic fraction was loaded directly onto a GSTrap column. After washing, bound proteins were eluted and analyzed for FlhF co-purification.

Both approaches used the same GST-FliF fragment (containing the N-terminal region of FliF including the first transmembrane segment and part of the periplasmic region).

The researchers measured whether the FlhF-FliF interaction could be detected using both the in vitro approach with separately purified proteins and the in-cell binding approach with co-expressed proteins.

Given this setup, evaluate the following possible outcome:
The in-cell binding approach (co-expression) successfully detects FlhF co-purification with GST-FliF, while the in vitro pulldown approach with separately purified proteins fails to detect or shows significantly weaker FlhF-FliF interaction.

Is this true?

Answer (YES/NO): YES